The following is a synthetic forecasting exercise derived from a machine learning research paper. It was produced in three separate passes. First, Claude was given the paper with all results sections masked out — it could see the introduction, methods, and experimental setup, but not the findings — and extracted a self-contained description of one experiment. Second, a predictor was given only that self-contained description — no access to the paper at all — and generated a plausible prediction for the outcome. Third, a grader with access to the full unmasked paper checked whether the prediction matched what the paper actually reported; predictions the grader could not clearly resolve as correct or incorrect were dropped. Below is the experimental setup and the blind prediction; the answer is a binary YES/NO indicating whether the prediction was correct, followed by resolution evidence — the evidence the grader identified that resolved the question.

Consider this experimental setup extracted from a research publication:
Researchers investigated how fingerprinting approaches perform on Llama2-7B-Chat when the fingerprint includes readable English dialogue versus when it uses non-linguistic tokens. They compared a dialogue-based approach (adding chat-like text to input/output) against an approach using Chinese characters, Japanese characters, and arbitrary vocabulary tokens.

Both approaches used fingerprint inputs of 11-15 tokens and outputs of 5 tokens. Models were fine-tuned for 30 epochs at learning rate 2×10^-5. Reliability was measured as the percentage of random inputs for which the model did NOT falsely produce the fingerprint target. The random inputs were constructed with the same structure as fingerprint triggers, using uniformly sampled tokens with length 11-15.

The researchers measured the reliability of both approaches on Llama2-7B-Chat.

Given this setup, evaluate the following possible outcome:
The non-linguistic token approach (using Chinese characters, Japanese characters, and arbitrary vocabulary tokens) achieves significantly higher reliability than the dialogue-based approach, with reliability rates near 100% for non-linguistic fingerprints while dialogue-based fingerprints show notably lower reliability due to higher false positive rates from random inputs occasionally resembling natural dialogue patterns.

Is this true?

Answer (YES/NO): NO